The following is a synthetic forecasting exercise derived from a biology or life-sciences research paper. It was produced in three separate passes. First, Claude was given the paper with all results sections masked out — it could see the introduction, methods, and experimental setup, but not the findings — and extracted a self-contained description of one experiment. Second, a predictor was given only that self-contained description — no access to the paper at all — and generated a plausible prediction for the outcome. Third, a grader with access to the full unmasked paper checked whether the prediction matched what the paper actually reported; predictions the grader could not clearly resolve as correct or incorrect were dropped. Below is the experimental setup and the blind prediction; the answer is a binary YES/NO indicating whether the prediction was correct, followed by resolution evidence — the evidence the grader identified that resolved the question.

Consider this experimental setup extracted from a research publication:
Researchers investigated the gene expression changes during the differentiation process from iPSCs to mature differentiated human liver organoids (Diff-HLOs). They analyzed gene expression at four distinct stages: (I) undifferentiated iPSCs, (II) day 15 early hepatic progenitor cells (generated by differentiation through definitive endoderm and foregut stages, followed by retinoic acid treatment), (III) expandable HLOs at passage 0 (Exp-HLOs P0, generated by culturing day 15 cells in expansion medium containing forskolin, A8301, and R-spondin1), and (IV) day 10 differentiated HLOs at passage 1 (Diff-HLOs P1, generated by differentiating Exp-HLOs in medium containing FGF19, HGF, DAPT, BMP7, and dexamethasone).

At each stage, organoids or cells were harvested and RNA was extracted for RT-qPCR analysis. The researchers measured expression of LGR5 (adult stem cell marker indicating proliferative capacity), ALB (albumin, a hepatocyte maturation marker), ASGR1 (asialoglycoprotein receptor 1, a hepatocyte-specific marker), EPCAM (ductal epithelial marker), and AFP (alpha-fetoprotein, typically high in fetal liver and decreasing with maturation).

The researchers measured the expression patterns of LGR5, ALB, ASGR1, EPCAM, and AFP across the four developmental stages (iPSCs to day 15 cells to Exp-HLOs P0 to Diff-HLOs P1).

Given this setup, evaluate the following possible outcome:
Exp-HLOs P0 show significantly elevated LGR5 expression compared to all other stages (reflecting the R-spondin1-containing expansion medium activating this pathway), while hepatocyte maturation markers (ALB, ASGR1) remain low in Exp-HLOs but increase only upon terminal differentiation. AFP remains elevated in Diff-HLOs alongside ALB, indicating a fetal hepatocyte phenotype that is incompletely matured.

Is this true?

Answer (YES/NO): NO